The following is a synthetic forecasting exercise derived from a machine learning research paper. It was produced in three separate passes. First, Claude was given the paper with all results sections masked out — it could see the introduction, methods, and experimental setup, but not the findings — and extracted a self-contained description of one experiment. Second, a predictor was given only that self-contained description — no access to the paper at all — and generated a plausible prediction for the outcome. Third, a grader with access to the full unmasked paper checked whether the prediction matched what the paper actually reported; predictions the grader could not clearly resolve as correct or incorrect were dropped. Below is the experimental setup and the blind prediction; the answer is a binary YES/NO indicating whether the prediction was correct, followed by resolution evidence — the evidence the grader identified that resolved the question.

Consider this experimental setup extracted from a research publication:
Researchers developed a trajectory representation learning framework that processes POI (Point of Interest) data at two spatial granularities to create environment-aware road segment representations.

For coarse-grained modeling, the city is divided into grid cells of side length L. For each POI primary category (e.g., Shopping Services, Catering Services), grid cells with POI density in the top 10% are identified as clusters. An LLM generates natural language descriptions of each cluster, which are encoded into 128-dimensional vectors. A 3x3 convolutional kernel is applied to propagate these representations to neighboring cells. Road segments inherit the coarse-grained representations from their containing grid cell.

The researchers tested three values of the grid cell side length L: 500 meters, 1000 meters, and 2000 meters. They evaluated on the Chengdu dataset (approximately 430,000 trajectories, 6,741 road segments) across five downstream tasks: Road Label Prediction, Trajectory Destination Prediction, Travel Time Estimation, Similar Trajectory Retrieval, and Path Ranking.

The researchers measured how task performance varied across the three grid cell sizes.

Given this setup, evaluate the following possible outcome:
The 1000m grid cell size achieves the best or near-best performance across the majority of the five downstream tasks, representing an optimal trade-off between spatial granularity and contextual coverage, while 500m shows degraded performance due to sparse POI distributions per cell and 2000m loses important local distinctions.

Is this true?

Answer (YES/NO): NO